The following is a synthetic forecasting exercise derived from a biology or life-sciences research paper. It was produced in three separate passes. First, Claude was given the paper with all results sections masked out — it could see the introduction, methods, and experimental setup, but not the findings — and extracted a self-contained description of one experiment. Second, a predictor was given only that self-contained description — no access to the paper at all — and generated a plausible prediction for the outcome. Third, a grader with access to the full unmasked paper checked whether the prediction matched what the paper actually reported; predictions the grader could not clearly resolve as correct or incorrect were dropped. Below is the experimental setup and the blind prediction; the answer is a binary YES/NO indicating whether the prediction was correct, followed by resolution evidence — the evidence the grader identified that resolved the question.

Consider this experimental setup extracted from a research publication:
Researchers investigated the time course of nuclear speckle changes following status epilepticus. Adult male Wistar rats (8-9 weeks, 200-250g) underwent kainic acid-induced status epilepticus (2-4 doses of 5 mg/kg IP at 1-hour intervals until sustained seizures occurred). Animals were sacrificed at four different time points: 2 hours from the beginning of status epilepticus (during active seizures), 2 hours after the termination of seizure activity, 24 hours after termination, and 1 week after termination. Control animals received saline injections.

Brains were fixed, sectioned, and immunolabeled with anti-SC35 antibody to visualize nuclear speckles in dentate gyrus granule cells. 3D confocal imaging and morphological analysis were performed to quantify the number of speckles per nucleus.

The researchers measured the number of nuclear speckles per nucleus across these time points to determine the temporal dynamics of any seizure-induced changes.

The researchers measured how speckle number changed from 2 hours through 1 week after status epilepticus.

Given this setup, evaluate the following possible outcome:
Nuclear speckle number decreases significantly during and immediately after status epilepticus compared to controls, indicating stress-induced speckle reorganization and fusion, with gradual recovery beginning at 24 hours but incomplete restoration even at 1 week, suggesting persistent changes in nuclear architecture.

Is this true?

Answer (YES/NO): NO